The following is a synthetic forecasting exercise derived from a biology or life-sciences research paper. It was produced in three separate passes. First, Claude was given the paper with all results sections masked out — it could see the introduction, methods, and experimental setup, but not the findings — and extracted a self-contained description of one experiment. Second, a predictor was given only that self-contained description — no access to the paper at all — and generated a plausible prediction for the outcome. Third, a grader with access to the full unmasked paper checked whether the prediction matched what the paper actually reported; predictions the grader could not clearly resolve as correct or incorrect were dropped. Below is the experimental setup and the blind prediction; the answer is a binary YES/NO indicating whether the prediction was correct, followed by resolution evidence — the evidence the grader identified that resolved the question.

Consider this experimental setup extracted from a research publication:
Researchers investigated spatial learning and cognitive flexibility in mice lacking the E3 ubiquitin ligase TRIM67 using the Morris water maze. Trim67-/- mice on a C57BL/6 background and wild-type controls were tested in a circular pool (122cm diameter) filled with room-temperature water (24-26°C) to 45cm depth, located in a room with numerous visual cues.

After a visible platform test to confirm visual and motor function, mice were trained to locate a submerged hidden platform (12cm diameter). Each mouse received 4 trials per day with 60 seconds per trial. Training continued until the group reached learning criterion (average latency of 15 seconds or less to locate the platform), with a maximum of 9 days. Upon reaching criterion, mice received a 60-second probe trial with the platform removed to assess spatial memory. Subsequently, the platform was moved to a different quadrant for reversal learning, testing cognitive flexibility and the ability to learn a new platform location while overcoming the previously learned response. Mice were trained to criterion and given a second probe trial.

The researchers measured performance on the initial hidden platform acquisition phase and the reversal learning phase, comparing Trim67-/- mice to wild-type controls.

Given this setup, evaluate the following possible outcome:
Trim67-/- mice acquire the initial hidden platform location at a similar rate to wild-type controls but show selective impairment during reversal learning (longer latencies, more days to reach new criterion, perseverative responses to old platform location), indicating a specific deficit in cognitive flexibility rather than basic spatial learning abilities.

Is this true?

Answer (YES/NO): NO